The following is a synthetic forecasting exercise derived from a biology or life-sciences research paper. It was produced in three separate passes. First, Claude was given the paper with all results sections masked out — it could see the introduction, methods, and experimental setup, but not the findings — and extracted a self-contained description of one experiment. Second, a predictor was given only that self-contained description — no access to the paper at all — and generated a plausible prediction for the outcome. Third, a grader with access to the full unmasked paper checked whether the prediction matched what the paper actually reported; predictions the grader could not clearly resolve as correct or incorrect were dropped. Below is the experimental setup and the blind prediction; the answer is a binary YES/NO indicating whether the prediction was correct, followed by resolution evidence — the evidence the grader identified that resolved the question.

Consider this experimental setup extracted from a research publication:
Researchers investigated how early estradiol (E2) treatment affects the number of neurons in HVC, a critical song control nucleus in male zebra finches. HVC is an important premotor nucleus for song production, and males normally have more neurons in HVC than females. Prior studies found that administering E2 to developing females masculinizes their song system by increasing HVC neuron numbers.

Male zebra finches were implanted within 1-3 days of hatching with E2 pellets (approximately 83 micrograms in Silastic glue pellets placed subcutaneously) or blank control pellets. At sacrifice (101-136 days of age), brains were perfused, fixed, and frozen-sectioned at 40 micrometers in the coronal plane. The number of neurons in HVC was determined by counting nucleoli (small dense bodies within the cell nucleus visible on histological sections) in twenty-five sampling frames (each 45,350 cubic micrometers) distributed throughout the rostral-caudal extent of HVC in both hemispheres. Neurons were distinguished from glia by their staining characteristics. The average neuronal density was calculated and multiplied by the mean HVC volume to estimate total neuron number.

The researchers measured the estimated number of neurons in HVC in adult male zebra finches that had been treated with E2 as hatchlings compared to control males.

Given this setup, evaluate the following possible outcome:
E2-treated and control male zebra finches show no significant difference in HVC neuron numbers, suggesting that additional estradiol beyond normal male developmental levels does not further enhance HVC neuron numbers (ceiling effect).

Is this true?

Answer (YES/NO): NO